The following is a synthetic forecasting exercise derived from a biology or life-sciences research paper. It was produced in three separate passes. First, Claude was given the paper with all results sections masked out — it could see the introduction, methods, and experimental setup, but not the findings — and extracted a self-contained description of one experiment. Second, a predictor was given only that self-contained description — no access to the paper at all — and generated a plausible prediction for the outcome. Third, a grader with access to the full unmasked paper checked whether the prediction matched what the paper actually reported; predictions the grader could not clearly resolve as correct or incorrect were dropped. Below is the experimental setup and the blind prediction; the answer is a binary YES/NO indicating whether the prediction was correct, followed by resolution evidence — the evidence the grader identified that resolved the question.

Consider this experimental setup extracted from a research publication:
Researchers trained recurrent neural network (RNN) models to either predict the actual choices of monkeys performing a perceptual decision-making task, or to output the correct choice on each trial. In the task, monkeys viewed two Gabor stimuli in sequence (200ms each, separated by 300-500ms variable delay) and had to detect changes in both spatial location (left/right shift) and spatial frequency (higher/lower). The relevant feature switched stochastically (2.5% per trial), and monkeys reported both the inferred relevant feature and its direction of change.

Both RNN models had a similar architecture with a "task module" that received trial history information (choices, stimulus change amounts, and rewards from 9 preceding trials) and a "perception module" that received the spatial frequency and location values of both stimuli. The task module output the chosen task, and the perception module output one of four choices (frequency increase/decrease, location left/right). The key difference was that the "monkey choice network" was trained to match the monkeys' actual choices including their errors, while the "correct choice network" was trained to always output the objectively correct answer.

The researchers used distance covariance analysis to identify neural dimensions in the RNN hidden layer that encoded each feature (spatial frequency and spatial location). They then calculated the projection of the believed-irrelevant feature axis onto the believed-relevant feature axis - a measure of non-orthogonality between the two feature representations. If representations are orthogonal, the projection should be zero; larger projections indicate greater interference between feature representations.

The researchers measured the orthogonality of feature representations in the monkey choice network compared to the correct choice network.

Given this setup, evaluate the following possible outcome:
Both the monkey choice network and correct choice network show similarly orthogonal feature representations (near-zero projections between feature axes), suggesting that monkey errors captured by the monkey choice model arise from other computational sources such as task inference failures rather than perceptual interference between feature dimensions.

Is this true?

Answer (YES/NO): NO